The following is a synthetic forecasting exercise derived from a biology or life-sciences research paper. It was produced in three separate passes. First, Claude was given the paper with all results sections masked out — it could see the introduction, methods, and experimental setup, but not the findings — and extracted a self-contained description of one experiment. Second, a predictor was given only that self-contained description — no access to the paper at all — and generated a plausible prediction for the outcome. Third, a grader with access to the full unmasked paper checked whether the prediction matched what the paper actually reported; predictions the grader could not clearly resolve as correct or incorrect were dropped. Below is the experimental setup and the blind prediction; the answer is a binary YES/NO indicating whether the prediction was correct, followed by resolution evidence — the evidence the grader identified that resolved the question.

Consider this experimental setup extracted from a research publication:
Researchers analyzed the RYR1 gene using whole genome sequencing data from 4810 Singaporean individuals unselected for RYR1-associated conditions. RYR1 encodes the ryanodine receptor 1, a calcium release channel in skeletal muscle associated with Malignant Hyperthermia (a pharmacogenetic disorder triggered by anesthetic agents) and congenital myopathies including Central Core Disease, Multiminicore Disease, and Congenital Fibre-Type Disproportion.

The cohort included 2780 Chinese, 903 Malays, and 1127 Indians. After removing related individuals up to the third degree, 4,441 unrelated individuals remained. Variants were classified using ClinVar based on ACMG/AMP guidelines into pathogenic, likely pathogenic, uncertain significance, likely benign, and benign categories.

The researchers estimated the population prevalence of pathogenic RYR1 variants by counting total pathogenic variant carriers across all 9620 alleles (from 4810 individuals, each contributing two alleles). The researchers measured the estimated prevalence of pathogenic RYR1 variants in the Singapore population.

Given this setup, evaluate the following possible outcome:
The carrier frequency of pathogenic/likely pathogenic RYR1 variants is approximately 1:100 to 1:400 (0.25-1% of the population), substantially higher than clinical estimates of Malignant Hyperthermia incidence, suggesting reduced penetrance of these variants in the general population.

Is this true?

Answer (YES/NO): YES